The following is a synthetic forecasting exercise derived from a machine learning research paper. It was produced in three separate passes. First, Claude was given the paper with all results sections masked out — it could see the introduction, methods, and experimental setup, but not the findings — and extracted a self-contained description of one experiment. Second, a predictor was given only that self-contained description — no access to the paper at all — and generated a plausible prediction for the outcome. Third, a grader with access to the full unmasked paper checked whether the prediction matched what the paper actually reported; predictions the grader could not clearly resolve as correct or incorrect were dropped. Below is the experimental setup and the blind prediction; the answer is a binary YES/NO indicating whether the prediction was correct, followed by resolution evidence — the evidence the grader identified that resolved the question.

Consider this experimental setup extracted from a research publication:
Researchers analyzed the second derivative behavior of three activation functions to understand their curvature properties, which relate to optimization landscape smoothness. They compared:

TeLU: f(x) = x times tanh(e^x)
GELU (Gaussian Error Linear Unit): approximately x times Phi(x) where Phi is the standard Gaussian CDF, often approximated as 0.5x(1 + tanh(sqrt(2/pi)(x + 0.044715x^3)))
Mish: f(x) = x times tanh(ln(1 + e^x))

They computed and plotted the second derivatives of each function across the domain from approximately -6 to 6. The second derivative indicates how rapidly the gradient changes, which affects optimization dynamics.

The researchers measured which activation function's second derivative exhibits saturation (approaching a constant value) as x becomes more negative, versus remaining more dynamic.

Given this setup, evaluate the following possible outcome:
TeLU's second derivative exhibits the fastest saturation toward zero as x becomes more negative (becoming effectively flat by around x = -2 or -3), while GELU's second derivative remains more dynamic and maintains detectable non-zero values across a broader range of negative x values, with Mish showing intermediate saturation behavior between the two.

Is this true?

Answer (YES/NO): NO